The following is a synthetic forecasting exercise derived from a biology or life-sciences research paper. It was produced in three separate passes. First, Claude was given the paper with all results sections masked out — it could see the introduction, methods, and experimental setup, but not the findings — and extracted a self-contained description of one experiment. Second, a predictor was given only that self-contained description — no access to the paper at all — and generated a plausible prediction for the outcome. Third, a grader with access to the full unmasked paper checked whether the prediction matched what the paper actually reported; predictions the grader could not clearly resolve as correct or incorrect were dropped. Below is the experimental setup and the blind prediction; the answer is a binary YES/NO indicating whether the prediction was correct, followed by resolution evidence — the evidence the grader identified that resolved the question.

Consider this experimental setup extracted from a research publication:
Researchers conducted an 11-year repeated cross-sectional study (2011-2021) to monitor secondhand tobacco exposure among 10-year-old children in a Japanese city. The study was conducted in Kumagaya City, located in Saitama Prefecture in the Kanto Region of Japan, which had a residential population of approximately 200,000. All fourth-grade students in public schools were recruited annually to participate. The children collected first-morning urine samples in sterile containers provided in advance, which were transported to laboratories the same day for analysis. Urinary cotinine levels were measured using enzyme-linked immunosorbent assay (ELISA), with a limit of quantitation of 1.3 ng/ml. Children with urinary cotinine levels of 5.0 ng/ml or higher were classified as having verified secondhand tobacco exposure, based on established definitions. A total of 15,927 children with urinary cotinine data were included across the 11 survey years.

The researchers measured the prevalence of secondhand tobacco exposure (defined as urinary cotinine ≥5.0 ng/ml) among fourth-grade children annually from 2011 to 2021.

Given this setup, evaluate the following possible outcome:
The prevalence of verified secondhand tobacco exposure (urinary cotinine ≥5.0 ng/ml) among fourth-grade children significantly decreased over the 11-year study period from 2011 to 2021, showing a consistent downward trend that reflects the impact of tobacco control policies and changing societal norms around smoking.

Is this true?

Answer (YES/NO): YES